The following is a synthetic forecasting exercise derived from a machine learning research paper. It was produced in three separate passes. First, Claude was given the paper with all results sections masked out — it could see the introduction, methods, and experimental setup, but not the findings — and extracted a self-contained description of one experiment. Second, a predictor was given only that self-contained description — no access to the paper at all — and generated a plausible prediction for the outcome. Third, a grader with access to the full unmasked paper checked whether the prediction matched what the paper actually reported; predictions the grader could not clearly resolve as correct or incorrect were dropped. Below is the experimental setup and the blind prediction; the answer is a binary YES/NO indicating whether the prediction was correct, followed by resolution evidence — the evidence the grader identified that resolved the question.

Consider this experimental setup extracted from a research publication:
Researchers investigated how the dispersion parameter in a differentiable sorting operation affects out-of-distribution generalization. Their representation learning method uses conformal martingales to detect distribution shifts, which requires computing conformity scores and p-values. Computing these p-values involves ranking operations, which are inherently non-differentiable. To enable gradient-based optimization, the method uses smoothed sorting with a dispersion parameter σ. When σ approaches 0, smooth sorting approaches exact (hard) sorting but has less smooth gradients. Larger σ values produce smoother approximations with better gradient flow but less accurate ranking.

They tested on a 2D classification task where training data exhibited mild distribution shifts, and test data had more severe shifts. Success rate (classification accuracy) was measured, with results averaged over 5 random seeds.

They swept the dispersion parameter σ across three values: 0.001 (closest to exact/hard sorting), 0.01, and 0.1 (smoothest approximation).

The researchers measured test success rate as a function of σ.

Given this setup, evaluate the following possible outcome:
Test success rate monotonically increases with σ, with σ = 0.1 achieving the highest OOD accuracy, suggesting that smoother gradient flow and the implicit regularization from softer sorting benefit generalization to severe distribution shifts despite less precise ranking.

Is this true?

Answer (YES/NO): NO